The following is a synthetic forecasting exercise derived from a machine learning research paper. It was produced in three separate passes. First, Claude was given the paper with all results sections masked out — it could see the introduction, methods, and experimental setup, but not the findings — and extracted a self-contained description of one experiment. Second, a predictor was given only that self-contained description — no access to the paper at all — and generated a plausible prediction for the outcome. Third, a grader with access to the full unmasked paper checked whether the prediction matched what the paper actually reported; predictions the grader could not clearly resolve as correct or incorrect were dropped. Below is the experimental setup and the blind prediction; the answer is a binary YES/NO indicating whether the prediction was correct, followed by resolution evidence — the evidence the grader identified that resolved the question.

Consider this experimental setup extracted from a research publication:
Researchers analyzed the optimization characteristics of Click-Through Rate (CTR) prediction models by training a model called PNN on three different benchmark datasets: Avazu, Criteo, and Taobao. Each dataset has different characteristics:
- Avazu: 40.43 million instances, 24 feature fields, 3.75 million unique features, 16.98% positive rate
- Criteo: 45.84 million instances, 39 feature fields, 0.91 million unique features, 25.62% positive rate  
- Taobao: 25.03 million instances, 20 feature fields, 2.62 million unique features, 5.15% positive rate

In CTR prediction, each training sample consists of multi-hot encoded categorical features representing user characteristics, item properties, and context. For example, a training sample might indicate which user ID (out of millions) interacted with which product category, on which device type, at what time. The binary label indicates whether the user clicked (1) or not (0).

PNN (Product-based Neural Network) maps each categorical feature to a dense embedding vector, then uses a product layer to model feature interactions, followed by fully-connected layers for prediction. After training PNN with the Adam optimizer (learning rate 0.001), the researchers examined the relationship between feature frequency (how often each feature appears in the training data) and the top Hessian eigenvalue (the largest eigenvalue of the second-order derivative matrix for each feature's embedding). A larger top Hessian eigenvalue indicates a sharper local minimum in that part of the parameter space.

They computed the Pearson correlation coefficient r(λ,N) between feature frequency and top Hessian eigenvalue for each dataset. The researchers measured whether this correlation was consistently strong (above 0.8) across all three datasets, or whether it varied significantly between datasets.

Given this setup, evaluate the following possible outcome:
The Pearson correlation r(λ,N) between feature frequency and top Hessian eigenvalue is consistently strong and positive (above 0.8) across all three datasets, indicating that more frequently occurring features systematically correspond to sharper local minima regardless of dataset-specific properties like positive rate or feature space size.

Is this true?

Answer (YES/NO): YES